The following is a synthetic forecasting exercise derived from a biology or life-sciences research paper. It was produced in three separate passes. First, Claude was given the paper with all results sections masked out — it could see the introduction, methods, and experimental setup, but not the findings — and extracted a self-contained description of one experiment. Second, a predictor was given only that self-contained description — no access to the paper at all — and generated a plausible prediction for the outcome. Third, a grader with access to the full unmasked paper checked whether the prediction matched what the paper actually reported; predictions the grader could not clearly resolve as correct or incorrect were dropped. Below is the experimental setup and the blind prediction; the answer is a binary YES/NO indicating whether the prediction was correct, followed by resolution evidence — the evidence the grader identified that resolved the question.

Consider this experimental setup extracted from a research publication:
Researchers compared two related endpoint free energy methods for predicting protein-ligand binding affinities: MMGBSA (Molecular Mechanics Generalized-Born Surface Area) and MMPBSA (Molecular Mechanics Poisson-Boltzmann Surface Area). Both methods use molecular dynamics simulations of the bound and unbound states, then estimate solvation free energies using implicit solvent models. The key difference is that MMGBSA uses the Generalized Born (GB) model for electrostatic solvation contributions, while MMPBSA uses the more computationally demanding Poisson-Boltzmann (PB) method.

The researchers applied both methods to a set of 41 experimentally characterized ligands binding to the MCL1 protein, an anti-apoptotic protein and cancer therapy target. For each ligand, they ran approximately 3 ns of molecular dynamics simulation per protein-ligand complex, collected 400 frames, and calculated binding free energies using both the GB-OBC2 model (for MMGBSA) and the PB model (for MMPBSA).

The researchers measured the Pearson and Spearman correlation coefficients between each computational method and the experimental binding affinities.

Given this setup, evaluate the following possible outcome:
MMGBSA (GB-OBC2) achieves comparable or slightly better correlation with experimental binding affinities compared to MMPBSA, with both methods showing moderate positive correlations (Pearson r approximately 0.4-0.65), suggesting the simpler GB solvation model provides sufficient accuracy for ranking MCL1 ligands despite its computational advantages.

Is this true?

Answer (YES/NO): NO